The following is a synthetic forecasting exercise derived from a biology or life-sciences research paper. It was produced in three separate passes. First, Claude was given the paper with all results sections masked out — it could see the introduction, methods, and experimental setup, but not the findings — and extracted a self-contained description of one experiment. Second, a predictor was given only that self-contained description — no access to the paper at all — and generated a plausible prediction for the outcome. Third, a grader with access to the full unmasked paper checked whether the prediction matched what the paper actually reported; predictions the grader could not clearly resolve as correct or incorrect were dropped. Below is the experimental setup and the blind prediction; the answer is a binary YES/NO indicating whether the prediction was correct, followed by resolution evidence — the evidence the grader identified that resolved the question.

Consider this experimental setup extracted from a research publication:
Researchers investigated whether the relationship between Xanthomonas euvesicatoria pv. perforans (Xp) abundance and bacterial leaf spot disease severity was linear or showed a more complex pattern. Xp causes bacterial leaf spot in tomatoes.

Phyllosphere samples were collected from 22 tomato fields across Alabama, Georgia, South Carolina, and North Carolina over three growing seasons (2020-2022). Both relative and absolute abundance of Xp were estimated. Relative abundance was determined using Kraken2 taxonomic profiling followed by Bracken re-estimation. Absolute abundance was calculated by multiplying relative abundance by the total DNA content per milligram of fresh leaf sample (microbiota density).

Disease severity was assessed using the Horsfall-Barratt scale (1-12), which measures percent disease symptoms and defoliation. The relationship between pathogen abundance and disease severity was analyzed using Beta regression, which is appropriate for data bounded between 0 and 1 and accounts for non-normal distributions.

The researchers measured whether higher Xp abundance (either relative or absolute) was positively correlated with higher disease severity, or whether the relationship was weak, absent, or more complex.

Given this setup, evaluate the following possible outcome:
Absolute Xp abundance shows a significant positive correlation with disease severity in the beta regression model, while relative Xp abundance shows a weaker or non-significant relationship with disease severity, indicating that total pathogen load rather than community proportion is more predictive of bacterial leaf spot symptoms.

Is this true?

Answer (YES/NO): NO